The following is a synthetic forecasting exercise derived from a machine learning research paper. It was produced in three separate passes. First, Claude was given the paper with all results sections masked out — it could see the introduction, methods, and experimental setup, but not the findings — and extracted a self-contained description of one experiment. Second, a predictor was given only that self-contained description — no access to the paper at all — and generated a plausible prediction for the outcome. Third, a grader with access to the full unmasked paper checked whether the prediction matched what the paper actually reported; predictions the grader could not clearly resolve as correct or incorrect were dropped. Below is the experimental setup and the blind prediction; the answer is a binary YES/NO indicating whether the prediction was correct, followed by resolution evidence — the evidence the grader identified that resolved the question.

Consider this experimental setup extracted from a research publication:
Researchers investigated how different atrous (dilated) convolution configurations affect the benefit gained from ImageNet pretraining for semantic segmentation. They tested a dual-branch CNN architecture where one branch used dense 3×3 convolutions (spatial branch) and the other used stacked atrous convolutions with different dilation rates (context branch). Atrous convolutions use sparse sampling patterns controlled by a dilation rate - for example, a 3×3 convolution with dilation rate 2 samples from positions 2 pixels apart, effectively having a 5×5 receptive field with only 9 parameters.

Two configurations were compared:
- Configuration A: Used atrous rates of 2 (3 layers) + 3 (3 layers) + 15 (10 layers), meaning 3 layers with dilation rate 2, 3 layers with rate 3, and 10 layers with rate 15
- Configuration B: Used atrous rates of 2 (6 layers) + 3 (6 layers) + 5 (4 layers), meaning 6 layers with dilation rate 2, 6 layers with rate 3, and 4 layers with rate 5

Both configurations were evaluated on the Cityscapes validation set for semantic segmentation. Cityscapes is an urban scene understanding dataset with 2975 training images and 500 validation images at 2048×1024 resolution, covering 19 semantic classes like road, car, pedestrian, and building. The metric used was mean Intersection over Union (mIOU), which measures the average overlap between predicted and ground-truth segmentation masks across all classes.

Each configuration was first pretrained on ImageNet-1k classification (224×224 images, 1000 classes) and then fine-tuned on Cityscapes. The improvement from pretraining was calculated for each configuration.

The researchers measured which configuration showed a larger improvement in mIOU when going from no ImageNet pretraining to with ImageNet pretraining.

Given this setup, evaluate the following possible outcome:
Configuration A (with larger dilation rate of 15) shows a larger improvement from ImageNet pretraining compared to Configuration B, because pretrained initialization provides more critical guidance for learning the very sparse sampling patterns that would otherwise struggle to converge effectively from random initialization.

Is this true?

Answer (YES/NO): NO